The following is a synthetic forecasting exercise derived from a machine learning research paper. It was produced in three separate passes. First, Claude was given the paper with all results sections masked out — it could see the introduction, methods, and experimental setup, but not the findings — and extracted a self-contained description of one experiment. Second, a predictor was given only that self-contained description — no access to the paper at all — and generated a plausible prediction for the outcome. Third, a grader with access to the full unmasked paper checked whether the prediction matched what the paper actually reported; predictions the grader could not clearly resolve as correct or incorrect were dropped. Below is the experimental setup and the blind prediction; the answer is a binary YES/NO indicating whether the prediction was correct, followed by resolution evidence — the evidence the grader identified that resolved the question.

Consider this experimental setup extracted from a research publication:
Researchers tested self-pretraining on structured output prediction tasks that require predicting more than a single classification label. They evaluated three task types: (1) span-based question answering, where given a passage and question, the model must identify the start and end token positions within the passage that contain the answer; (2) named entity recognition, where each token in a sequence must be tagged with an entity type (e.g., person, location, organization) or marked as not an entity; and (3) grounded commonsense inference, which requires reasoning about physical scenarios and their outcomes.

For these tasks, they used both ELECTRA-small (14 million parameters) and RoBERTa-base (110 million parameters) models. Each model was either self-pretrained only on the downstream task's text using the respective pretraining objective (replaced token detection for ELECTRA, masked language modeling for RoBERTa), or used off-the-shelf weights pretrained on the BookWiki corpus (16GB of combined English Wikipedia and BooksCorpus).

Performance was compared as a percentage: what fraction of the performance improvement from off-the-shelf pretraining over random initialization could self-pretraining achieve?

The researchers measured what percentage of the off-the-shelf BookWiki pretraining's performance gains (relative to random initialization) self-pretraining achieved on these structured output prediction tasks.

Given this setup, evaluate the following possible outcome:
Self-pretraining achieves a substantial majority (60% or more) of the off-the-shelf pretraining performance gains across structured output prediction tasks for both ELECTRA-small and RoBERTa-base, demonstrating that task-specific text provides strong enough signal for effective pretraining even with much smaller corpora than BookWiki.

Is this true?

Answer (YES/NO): NO